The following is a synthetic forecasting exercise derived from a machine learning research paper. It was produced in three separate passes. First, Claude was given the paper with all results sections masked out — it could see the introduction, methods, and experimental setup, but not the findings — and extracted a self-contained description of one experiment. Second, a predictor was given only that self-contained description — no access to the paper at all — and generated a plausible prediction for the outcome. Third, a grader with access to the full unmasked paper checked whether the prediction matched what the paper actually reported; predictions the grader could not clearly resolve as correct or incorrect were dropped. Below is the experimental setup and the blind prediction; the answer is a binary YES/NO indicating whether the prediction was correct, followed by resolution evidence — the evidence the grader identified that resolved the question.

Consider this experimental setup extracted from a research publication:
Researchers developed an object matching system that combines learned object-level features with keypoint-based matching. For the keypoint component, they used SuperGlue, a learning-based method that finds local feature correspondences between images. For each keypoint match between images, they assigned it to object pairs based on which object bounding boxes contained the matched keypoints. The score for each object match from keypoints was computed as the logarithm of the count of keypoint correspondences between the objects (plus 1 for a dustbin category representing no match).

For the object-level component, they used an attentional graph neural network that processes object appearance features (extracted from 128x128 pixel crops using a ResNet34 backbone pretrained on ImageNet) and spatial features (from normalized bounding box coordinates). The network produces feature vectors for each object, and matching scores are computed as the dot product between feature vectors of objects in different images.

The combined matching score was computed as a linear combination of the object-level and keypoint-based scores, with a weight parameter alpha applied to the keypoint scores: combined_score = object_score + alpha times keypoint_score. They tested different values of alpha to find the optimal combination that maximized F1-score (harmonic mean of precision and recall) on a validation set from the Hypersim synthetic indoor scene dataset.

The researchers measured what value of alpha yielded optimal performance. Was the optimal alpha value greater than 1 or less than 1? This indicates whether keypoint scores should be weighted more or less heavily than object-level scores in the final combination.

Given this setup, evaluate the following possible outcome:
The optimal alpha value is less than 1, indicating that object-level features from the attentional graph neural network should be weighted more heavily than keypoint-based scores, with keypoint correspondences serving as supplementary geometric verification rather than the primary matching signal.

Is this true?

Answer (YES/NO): NO